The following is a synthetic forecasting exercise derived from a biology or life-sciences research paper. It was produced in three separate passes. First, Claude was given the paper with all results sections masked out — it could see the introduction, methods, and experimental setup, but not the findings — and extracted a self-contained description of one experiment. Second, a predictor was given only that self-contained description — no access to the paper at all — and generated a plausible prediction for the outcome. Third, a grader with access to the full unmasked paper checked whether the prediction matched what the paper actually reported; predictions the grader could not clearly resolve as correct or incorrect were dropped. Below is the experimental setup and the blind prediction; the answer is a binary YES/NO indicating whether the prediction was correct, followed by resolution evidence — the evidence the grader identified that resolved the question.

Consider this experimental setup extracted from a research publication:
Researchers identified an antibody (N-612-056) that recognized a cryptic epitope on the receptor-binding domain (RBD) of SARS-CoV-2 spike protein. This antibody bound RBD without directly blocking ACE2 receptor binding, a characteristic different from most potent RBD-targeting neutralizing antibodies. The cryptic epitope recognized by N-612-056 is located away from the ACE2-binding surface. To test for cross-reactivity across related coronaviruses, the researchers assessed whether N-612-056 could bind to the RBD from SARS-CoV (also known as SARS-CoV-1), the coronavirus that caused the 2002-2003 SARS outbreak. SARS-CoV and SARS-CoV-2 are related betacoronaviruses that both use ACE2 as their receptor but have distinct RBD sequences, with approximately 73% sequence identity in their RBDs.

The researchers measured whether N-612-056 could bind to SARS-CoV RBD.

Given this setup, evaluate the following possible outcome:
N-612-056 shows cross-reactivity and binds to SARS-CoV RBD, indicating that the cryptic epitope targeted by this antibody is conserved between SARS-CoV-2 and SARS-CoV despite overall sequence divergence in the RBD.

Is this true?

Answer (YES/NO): YES